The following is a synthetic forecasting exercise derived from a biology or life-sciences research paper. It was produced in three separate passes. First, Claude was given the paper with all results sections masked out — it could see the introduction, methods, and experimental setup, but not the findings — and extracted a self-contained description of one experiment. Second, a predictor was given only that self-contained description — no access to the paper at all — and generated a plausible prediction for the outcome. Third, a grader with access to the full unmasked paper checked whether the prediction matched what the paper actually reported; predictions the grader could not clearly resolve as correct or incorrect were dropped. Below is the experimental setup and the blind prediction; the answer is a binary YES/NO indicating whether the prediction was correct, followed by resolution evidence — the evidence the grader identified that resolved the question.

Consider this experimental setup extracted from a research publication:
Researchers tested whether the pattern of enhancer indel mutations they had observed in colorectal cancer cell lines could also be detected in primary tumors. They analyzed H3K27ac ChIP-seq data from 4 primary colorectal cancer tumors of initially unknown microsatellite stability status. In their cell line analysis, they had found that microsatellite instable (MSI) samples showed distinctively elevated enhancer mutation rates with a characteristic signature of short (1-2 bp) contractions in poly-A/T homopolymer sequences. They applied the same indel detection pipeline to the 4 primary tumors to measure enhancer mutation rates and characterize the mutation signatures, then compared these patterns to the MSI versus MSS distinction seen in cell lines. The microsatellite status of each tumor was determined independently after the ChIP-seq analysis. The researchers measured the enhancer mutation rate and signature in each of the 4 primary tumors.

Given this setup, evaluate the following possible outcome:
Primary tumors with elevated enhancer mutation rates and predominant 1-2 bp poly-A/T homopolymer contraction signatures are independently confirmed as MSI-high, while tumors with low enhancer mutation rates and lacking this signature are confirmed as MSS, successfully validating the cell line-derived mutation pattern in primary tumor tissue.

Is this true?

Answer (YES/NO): YES